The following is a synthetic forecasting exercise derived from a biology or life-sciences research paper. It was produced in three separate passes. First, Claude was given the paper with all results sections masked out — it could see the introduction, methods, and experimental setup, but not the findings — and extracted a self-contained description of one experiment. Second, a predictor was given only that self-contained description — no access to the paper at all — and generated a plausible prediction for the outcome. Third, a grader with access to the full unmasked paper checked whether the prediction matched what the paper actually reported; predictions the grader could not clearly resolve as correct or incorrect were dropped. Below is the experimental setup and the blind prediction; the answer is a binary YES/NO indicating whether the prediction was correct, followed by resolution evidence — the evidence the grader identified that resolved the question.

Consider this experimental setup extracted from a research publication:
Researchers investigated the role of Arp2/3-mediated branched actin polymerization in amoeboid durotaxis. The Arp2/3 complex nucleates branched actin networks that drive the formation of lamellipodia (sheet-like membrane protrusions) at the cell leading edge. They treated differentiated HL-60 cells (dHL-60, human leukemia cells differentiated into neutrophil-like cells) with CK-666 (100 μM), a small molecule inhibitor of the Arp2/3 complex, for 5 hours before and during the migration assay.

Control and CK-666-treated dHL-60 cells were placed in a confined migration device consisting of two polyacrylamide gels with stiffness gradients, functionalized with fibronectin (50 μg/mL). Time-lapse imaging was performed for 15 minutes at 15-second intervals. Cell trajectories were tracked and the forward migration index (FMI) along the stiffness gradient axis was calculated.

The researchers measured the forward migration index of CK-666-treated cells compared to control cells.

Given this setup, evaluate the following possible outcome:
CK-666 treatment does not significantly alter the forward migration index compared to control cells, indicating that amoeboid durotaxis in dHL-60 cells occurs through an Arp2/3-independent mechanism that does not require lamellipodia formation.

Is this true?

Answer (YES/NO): YES